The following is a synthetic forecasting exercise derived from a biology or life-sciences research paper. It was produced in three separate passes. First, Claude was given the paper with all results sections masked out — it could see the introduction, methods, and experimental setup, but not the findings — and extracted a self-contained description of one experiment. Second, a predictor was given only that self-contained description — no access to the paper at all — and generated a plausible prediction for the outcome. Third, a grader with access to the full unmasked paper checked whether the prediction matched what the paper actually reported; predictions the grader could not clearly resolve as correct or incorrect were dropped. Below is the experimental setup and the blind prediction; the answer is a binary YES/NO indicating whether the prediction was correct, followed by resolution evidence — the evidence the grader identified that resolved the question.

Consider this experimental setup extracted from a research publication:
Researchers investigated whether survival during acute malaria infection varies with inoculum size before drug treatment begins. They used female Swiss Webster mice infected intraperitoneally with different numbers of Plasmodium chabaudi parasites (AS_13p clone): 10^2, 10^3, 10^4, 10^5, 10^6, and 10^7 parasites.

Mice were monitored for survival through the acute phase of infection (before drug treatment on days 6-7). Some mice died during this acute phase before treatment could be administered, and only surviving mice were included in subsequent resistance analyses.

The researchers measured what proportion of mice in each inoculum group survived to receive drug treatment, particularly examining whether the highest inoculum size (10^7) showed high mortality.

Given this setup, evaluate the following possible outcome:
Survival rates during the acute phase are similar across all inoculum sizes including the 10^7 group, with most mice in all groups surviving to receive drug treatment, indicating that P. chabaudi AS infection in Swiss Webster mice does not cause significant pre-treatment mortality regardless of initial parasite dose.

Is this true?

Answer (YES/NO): NO